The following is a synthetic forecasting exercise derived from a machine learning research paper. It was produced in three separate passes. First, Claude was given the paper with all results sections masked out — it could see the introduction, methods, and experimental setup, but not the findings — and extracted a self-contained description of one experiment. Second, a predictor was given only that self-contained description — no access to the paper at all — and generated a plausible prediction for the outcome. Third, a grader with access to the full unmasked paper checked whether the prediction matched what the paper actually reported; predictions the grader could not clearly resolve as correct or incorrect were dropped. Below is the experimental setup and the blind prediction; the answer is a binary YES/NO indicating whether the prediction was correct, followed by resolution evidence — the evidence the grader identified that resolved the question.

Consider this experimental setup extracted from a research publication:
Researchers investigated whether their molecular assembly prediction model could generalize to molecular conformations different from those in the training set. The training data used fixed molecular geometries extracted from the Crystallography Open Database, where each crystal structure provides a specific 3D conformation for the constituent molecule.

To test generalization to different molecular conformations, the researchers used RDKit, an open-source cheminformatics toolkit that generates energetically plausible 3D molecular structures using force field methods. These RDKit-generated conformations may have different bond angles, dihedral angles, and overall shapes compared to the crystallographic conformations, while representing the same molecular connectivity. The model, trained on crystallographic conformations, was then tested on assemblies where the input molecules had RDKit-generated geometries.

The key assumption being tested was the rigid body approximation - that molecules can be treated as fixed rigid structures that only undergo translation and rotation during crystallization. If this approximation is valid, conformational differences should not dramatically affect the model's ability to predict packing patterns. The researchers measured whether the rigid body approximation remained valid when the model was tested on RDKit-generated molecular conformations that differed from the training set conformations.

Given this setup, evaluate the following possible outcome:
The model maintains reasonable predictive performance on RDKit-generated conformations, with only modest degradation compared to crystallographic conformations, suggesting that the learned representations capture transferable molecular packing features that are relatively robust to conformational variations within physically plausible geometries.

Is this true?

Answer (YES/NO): NO